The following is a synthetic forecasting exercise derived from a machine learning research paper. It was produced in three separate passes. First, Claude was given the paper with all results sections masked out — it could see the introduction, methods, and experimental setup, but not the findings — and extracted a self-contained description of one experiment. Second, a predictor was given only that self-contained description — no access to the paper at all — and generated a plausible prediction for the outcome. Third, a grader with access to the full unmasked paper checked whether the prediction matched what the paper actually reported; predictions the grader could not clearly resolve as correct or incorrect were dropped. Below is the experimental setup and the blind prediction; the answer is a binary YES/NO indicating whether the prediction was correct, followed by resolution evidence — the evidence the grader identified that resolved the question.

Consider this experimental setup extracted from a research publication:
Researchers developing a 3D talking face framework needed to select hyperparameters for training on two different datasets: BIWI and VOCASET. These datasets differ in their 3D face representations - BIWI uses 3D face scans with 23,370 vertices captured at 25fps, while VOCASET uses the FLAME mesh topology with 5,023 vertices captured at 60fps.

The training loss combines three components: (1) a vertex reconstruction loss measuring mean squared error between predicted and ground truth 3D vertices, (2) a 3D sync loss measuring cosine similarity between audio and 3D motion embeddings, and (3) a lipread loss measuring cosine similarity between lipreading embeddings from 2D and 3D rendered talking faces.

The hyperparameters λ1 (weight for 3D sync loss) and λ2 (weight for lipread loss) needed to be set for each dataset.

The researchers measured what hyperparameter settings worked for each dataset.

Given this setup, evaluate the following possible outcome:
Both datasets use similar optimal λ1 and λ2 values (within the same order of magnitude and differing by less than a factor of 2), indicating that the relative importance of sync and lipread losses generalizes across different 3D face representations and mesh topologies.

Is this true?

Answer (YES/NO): NO